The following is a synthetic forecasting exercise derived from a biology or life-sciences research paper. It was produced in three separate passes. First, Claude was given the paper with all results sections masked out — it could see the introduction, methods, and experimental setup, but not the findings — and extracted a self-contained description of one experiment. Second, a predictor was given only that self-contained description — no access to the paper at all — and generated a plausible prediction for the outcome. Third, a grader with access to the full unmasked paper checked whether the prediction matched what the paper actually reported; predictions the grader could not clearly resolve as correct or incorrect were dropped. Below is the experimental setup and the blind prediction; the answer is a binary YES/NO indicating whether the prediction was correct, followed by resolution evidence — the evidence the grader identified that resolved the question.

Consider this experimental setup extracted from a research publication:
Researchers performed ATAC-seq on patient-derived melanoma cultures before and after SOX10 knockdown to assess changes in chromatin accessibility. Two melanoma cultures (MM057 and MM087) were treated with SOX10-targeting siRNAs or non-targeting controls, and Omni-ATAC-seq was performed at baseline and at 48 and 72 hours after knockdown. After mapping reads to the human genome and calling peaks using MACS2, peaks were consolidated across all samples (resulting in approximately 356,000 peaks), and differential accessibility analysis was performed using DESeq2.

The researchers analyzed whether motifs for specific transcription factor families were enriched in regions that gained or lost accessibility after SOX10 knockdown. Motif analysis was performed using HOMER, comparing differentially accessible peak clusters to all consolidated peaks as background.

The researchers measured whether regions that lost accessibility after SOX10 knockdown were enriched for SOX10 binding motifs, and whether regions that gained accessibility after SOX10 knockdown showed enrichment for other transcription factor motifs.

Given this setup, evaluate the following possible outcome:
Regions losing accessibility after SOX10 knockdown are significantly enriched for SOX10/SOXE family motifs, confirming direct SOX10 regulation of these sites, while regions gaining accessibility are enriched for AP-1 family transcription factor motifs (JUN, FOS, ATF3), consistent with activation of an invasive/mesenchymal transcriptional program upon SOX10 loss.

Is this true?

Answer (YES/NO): YES